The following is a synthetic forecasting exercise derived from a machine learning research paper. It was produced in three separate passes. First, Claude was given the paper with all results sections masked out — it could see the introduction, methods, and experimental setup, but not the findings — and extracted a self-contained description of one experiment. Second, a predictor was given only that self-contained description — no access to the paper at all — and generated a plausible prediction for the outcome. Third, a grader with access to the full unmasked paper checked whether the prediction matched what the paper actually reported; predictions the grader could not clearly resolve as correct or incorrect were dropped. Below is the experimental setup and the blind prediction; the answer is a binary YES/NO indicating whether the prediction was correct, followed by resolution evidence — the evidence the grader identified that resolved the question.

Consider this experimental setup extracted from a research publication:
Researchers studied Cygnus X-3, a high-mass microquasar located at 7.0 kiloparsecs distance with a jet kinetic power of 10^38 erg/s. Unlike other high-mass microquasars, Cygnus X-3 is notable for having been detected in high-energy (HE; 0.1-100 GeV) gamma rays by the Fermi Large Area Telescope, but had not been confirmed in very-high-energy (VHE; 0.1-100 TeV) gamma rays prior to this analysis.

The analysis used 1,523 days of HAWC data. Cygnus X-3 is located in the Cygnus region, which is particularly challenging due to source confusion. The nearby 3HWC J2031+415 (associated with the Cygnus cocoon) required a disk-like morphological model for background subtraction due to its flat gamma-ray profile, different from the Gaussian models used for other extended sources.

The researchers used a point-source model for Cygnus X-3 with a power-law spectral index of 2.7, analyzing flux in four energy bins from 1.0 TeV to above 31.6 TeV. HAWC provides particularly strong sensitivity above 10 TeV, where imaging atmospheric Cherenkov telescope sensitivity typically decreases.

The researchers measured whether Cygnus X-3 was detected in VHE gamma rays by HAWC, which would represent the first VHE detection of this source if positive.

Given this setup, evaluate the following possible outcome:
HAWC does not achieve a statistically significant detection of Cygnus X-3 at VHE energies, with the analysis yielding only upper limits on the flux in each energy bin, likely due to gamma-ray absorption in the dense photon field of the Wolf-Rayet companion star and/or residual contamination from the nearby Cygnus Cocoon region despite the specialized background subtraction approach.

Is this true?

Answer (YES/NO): YES